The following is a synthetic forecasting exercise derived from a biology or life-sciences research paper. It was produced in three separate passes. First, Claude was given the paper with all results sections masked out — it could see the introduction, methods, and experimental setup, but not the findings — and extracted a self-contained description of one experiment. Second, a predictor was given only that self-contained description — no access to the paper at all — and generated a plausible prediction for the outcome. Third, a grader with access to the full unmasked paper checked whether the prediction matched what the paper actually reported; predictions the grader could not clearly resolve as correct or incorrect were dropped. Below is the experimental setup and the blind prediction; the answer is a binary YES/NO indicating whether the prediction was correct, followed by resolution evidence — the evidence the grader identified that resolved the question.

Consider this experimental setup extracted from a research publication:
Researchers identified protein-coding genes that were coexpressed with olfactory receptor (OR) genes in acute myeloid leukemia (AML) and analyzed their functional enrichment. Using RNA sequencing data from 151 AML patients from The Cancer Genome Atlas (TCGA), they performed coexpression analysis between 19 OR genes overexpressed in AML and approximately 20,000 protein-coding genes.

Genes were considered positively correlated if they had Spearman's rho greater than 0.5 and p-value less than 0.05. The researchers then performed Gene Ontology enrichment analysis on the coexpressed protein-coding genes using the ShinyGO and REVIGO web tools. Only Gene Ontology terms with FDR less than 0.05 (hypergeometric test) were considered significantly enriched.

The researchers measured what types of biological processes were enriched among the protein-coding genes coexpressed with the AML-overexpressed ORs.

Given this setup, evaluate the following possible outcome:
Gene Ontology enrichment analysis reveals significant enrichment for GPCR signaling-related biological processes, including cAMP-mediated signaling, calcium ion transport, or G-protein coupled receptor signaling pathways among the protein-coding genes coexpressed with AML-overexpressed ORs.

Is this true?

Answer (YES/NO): NO